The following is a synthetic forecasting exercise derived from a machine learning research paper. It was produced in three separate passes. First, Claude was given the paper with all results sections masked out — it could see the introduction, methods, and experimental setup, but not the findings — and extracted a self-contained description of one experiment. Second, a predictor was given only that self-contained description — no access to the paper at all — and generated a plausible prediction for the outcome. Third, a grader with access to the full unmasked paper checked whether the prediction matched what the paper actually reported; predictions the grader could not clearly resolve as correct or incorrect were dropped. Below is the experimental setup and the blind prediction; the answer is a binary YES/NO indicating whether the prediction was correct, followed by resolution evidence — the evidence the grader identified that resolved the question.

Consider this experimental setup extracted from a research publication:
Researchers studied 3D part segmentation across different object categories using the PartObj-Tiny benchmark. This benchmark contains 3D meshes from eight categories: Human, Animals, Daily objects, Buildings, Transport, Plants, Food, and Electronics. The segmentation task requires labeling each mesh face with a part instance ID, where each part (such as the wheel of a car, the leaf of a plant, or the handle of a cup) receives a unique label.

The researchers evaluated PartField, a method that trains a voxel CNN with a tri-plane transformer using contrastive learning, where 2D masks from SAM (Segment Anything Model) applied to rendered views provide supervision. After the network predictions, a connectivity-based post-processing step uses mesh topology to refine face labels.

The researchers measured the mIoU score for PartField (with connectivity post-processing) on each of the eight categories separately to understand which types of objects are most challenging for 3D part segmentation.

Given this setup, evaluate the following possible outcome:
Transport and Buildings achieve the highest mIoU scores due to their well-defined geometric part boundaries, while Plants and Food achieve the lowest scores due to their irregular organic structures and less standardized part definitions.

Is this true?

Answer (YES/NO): NO